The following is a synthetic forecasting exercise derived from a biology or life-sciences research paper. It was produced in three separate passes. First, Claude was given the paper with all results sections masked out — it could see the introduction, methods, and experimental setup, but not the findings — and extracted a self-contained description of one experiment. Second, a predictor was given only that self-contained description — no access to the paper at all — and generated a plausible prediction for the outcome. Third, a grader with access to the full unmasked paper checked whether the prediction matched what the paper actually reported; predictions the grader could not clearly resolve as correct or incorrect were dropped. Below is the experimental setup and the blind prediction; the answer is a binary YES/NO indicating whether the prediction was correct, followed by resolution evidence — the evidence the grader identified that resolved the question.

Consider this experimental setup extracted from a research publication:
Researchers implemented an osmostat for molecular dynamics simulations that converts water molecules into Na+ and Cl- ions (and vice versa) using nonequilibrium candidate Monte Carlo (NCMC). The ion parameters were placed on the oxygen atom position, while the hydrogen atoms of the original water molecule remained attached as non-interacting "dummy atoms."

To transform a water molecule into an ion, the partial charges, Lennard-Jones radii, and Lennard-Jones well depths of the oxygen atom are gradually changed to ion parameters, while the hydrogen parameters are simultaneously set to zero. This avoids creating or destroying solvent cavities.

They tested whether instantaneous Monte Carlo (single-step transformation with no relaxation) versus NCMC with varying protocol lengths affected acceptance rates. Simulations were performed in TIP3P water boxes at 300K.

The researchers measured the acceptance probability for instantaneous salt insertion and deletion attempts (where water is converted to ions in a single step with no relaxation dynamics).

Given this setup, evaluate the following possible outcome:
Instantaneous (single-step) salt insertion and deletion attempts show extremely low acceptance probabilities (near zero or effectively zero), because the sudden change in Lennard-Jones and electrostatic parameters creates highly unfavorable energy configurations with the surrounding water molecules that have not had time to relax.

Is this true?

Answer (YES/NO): YES